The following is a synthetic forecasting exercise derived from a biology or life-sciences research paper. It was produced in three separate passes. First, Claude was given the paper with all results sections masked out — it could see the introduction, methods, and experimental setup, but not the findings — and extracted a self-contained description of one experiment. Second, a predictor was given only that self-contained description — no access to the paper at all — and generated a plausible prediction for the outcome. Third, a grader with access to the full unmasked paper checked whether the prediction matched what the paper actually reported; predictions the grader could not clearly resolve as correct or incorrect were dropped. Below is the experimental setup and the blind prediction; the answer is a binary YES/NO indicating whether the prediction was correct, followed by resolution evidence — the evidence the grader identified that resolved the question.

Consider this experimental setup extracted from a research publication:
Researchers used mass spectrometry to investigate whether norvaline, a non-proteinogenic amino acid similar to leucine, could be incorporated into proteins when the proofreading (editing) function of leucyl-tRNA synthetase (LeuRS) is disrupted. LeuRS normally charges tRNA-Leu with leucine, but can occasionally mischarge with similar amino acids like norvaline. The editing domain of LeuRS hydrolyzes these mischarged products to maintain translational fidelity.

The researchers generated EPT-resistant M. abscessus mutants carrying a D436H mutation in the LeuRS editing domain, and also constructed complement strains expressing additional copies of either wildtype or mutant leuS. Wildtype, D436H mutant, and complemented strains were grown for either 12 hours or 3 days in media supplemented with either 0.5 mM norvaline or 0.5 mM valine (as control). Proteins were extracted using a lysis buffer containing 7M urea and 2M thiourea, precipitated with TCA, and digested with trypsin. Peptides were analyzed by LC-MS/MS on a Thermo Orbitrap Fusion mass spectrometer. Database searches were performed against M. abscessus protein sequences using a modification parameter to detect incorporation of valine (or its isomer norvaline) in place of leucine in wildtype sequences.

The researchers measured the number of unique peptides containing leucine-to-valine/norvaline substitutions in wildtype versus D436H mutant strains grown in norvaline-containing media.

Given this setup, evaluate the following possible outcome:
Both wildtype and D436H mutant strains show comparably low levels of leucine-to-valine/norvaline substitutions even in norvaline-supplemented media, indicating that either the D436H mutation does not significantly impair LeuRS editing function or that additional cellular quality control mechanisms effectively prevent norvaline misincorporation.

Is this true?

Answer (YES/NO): NO